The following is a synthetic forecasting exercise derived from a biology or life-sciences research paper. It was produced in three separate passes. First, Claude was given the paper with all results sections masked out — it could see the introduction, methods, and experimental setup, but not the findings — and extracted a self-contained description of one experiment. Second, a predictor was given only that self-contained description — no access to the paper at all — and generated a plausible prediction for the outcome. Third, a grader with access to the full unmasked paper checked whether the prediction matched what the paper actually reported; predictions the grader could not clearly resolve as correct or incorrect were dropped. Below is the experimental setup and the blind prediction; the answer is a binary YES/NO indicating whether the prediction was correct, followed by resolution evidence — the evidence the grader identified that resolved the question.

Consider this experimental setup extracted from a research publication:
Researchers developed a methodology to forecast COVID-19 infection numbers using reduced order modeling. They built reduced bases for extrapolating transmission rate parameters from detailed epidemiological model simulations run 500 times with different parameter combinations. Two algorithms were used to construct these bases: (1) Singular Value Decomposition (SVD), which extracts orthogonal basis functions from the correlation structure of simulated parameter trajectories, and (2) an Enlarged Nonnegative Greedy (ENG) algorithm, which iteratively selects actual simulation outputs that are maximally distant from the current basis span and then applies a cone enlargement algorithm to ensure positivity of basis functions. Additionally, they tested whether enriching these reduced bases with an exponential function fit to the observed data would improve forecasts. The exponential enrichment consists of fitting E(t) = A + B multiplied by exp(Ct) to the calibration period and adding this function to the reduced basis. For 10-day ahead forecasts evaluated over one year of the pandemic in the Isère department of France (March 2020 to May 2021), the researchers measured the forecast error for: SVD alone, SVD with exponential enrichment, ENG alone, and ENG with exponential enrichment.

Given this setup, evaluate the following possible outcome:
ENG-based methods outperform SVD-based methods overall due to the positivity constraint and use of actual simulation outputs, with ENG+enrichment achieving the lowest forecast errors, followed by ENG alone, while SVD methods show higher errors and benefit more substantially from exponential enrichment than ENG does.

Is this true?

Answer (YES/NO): NO